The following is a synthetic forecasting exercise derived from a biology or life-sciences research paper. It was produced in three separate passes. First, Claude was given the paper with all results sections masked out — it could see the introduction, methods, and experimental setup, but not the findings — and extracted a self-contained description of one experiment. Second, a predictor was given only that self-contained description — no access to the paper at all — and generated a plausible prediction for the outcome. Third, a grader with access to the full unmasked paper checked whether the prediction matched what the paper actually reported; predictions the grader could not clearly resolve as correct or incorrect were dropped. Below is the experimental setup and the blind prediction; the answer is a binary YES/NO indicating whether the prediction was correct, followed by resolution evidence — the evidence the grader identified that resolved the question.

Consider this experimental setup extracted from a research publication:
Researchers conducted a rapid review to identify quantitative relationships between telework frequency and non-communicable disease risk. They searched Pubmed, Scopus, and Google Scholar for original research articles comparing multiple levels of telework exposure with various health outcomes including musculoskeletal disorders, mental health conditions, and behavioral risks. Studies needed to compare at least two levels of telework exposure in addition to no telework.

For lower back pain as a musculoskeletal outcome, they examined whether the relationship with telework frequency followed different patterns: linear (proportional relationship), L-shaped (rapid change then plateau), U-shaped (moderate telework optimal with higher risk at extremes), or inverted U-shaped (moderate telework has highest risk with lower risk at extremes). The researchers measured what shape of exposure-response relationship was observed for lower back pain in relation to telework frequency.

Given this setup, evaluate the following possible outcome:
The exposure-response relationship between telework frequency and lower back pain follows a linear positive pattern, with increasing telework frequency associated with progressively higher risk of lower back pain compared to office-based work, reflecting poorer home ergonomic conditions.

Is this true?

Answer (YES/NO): NO